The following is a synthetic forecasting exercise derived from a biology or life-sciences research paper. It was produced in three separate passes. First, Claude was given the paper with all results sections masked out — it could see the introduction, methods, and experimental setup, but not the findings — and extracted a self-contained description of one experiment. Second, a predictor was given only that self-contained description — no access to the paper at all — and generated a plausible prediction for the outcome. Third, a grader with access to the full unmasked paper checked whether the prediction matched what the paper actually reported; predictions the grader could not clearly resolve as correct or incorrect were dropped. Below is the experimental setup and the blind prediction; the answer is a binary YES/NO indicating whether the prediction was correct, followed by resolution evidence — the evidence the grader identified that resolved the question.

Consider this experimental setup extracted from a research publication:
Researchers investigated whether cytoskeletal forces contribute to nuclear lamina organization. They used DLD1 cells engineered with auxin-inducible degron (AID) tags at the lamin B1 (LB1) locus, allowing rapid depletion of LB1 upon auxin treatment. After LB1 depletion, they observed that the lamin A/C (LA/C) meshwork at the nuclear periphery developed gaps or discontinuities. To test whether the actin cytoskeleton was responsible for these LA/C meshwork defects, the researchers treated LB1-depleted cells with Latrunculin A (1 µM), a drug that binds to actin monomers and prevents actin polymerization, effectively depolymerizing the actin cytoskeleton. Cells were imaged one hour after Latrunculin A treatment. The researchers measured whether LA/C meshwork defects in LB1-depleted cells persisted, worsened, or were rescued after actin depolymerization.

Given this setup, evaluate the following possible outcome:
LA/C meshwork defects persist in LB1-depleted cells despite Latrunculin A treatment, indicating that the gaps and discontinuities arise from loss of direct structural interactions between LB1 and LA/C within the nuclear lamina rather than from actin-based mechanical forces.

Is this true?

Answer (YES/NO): NO